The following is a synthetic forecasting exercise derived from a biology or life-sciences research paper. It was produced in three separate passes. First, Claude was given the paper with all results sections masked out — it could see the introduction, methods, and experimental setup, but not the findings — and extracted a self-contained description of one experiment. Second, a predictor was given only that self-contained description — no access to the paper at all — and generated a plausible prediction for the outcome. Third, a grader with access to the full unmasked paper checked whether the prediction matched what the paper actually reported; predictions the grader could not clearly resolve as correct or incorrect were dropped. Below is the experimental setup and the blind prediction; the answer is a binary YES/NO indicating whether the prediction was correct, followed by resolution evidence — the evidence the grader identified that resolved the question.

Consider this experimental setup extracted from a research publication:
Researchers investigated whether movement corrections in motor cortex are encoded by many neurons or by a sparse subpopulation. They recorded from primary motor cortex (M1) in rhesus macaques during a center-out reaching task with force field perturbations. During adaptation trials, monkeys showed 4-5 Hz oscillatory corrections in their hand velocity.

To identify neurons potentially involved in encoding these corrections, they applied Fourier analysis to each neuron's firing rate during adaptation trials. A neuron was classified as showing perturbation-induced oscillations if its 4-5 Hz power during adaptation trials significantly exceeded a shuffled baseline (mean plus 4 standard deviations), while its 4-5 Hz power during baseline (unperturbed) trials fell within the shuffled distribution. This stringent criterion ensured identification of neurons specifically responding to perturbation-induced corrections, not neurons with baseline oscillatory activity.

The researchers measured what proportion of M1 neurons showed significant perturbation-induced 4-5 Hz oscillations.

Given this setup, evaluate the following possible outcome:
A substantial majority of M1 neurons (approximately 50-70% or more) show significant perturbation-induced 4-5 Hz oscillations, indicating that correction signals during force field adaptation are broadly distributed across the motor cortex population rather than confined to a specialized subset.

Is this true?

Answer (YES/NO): NO